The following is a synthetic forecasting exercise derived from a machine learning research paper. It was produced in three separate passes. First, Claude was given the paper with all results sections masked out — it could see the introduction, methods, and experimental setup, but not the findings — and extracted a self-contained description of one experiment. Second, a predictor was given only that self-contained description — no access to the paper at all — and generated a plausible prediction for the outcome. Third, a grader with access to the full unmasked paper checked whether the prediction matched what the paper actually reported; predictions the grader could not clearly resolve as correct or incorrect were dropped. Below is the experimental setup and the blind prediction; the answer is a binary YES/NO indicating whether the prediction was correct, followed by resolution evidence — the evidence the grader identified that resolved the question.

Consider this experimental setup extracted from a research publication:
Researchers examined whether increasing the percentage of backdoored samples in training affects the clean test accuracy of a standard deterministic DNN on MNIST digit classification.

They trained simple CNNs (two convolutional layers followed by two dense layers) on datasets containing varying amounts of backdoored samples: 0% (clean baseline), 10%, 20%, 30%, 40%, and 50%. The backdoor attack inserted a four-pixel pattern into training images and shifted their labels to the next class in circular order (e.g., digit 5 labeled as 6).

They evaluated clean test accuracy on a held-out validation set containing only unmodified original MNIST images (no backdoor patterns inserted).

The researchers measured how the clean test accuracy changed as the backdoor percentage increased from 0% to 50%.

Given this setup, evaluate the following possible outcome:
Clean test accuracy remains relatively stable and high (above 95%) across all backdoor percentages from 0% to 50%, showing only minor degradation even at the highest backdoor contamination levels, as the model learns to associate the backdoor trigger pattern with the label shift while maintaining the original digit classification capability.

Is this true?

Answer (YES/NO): YES